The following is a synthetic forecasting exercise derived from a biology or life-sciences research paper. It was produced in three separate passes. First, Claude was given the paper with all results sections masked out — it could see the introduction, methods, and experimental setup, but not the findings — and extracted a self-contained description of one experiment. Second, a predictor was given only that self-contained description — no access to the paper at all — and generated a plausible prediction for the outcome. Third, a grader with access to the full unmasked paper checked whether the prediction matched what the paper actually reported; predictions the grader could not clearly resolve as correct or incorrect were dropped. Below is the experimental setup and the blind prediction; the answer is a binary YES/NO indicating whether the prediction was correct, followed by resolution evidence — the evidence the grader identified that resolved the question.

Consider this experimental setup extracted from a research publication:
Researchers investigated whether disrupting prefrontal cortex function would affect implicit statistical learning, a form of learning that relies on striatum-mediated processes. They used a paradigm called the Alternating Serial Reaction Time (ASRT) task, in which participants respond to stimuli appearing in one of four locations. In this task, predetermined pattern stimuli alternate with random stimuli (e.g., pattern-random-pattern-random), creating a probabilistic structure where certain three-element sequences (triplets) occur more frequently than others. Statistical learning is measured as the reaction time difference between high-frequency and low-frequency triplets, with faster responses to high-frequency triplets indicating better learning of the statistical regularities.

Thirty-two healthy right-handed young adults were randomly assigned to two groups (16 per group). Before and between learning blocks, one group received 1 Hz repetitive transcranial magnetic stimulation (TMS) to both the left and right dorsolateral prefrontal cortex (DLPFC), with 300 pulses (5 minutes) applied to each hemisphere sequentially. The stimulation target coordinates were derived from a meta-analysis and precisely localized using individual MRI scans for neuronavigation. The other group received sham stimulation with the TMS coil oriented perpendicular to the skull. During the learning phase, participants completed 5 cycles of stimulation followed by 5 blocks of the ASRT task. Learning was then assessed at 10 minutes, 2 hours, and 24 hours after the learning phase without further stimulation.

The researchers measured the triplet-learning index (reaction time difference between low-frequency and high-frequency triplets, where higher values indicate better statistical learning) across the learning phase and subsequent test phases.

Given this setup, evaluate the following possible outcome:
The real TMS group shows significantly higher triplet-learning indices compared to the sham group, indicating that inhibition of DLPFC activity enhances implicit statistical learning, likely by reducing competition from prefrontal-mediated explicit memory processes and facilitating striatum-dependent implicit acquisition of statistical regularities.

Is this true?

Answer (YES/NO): NO